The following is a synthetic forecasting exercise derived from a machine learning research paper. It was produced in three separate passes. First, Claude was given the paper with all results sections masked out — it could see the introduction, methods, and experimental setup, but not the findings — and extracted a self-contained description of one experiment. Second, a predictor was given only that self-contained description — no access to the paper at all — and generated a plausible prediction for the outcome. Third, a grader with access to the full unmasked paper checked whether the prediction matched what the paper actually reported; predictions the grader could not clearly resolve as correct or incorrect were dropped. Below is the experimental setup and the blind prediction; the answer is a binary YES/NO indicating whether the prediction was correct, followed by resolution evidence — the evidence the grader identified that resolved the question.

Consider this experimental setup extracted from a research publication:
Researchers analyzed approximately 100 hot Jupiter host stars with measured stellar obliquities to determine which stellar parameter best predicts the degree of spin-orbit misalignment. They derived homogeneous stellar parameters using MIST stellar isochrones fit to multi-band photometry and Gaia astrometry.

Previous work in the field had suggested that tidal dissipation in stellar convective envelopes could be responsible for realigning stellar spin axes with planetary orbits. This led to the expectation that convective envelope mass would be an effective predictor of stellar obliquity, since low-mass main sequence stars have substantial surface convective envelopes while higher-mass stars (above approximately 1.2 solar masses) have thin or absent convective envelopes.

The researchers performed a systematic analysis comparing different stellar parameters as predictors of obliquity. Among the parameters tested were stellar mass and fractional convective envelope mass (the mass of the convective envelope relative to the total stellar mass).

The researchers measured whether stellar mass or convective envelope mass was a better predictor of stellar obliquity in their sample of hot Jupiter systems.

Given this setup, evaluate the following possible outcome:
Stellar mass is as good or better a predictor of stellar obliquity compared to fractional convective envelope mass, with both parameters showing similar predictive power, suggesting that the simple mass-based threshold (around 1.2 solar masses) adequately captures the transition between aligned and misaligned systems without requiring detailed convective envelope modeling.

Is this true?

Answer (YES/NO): NO